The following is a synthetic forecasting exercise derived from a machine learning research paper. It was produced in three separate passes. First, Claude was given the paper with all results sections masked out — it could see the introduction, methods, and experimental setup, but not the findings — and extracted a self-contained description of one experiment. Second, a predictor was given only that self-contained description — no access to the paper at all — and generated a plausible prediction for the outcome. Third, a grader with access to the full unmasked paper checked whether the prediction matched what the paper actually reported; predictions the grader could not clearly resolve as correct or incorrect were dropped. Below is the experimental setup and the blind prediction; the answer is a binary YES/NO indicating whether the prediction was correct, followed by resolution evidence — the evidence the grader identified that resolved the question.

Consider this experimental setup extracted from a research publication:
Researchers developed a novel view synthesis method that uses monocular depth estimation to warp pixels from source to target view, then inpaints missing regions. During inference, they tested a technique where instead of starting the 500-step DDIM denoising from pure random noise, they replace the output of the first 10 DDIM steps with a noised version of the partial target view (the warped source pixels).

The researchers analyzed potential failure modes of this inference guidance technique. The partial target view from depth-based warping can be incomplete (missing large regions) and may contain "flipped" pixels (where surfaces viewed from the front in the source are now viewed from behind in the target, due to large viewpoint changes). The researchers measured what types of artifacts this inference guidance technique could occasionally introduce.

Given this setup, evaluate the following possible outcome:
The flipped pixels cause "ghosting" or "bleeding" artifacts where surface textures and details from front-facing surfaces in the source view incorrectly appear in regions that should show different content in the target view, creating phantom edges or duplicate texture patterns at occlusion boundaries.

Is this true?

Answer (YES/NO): NO